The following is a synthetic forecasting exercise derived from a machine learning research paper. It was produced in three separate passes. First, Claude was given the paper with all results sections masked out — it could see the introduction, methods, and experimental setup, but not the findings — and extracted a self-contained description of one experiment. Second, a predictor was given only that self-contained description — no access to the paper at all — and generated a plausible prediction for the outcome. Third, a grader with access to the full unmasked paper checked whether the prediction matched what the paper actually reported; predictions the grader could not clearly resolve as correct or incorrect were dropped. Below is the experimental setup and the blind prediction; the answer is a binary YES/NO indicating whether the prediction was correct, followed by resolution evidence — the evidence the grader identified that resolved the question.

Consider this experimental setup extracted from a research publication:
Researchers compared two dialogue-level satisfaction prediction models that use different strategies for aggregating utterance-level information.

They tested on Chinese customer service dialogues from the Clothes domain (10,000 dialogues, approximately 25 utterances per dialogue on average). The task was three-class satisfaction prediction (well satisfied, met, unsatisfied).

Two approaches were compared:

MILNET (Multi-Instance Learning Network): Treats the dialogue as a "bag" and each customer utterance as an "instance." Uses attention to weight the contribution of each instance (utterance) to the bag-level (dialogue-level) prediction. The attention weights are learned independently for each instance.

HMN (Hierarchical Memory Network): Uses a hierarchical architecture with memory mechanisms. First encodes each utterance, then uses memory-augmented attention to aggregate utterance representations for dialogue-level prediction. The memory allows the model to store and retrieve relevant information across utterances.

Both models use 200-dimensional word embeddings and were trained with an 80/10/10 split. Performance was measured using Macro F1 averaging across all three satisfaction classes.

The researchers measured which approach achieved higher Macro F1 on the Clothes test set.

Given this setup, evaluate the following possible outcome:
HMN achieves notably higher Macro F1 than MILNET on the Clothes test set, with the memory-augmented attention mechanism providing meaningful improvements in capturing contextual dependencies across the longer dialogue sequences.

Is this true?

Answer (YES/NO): YES